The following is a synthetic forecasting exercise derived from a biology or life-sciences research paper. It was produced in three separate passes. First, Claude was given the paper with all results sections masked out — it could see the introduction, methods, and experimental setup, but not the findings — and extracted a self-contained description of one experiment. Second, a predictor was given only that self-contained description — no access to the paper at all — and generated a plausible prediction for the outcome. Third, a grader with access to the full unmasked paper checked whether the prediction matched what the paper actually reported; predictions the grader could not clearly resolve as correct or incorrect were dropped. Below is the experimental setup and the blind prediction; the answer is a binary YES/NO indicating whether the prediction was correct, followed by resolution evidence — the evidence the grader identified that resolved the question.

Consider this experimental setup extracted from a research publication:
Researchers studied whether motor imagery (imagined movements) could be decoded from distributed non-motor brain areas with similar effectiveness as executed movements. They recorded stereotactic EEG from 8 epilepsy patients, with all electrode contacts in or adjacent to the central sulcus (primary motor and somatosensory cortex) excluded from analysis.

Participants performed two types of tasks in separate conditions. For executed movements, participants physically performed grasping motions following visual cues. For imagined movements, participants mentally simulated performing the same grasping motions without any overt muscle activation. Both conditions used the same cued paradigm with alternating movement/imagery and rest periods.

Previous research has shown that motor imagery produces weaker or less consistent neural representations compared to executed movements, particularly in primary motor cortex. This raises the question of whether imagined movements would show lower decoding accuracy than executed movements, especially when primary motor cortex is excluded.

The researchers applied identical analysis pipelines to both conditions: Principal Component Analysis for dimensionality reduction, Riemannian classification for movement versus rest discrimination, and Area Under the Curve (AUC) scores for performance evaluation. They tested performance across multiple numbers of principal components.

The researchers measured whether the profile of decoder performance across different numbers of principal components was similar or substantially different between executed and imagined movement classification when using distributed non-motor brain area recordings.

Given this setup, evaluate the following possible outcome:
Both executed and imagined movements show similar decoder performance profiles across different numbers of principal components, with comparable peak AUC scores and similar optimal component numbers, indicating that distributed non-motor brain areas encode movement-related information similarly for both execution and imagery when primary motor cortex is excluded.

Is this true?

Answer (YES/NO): NO